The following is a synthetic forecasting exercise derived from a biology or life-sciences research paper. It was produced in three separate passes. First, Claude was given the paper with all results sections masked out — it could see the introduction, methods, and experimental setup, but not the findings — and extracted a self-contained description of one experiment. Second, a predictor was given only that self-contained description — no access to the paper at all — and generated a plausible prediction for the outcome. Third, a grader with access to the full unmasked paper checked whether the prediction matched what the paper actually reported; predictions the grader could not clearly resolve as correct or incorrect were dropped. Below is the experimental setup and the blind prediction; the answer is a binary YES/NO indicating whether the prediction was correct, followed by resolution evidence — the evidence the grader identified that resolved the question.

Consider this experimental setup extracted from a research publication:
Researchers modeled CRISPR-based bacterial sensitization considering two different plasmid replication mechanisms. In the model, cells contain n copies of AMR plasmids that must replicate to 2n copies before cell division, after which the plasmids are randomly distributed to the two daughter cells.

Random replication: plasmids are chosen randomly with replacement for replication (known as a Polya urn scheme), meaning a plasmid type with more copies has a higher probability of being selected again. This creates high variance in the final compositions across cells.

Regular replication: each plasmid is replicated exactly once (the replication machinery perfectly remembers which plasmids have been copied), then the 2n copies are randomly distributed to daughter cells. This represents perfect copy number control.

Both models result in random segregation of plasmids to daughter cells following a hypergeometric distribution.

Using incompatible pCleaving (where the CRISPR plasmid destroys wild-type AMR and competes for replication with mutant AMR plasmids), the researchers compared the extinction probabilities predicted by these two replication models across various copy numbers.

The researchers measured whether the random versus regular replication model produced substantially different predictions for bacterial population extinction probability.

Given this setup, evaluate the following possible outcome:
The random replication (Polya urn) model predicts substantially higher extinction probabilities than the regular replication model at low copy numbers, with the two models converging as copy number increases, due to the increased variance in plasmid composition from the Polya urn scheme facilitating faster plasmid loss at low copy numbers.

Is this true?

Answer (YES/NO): NO